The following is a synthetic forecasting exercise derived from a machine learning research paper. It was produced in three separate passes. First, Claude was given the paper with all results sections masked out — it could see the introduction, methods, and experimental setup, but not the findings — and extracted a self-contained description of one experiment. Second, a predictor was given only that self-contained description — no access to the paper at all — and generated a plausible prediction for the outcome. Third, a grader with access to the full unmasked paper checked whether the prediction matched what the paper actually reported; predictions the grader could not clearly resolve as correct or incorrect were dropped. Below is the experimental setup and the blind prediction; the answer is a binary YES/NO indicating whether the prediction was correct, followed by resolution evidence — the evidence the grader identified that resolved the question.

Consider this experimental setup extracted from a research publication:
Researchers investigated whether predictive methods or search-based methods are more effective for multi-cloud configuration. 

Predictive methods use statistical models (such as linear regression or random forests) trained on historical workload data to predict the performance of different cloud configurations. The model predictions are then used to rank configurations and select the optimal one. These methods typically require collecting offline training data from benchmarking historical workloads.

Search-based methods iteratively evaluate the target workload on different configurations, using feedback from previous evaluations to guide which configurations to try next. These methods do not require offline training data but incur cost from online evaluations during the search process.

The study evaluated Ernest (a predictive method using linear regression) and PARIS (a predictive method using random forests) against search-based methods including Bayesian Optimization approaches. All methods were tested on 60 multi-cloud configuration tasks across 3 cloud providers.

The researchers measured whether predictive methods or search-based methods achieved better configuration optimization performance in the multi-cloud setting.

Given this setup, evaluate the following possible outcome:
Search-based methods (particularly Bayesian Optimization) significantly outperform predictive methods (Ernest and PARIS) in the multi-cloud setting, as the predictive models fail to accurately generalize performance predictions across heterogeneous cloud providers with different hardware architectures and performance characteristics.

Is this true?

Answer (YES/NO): NO